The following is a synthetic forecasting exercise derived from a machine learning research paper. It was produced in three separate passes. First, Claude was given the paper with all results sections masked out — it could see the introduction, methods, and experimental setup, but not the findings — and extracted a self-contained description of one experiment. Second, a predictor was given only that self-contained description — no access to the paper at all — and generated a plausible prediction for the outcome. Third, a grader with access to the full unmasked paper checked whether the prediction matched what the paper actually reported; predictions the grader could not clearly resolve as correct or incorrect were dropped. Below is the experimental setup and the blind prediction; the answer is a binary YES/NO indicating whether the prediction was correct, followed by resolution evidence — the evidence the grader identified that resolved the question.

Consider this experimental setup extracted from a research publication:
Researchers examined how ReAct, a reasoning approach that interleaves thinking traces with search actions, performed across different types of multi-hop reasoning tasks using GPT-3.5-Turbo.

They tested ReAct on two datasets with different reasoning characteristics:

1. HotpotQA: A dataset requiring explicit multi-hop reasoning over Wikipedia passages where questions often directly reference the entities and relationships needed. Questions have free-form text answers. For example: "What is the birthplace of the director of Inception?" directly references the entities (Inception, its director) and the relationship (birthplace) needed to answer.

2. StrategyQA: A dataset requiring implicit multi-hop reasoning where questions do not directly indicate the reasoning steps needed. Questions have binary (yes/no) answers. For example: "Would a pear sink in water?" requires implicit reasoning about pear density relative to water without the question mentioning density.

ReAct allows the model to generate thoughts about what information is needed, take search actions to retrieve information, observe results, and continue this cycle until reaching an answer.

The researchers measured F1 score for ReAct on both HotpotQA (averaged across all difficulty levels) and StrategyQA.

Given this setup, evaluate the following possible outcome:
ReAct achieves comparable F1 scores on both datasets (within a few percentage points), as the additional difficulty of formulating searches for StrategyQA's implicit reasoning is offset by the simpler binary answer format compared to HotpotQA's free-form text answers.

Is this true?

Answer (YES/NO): NO